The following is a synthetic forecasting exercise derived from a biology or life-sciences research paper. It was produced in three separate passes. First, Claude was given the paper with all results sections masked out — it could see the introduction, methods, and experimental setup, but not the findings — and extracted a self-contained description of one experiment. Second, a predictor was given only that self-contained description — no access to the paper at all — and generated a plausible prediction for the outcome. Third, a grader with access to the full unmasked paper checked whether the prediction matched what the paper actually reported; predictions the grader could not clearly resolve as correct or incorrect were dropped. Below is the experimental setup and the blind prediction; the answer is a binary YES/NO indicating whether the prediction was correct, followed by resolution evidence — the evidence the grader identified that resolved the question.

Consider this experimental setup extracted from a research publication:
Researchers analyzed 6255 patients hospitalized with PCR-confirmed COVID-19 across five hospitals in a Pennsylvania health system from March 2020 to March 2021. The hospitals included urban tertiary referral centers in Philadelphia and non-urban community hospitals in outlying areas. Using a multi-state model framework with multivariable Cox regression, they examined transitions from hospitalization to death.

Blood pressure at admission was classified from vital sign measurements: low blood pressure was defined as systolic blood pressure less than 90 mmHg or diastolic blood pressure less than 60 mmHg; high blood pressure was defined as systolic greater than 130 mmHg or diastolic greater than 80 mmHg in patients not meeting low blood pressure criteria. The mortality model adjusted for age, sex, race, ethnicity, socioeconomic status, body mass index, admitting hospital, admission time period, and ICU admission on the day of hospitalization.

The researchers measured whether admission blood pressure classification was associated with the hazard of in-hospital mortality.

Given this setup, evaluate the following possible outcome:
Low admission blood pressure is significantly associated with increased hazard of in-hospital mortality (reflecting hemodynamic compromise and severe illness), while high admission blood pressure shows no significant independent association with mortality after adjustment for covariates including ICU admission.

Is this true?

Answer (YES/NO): YES